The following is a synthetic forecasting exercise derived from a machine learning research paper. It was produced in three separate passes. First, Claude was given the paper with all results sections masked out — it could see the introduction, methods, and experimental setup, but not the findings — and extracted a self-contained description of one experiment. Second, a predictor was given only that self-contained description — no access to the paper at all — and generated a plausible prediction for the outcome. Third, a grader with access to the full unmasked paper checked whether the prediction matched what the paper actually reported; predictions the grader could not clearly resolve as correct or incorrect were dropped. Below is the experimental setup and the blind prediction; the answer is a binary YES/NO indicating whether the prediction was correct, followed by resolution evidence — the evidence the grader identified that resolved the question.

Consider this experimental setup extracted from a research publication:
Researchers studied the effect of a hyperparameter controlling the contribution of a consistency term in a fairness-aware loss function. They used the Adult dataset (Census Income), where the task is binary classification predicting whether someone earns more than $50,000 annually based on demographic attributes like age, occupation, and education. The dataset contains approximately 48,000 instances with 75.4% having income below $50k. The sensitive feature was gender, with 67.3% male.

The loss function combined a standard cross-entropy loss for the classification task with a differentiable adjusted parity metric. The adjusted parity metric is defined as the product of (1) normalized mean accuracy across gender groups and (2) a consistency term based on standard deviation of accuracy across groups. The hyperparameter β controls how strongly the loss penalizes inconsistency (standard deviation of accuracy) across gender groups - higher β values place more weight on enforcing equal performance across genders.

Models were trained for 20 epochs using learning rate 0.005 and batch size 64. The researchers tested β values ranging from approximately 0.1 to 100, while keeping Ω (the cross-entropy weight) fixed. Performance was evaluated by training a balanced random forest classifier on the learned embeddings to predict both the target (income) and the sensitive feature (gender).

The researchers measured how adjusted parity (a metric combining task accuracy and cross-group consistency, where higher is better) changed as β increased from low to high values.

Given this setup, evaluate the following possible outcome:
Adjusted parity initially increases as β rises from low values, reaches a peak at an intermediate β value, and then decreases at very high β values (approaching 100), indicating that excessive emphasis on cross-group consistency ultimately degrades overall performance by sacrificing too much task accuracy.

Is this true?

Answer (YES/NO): NO